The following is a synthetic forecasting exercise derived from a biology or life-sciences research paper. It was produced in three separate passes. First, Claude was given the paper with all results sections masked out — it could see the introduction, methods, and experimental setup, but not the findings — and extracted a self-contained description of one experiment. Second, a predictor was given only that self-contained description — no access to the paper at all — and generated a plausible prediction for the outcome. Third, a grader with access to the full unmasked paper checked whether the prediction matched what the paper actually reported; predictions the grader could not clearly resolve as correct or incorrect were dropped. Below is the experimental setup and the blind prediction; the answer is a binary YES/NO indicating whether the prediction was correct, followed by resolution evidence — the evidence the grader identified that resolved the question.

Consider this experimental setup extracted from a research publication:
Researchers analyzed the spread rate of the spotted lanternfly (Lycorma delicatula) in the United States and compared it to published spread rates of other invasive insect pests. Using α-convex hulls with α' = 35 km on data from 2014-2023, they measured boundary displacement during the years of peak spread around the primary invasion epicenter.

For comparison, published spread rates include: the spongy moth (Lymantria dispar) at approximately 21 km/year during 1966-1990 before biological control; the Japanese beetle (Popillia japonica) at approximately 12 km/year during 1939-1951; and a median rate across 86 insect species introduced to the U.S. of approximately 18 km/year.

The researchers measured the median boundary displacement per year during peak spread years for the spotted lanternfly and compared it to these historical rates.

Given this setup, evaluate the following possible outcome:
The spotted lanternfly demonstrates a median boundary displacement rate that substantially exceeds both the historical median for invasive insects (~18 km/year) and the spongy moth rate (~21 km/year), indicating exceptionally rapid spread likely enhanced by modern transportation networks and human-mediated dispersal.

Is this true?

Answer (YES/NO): NO